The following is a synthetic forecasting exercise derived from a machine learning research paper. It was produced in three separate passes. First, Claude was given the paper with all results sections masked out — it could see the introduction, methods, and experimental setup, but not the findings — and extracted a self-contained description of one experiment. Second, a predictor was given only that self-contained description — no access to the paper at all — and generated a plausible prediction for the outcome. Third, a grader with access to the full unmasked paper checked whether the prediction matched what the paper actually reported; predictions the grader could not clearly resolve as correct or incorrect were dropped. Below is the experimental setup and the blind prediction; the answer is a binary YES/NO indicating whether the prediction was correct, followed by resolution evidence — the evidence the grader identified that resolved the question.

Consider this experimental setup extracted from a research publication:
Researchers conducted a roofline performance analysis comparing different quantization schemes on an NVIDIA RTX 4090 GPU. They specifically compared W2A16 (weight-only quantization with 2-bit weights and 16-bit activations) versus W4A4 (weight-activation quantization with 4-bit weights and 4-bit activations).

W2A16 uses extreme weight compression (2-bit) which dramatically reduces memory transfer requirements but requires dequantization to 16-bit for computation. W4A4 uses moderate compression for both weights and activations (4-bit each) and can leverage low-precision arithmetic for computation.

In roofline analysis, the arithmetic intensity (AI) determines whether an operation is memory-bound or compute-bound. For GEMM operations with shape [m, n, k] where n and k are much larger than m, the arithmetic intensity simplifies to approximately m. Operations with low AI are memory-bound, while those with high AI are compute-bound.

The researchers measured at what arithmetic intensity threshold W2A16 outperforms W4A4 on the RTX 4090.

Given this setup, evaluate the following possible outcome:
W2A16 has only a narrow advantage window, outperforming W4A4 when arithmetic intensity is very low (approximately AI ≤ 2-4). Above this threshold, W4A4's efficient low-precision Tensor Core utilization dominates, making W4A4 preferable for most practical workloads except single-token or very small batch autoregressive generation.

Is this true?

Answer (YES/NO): NO